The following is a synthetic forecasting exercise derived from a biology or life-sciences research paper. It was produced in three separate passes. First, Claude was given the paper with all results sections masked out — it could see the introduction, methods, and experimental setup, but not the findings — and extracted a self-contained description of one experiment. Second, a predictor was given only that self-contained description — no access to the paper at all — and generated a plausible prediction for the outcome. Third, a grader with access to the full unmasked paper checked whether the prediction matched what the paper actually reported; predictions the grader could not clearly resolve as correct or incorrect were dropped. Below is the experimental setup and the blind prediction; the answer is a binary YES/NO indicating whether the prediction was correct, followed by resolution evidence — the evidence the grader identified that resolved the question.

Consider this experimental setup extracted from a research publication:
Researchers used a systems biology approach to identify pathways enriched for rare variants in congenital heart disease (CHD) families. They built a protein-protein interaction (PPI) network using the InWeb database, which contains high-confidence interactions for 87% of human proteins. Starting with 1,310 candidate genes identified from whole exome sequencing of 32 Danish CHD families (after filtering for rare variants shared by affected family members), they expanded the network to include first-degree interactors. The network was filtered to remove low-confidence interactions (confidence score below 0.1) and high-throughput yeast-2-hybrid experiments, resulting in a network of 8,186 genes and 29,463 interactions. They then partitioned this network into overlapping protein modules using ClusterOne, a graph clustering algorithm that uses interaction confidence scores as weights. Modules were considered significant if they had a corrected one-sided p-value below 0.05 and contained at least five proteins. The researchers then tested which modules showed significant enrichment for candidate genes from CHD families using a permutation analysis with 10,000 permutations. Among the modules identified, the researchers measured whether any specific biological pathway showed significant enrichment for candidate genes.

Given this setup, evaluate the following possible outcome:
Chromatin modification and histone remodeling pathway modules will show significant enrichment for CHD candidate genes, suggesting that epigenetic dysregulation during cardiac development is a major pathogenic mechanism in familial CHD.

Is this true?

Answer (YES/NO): NO